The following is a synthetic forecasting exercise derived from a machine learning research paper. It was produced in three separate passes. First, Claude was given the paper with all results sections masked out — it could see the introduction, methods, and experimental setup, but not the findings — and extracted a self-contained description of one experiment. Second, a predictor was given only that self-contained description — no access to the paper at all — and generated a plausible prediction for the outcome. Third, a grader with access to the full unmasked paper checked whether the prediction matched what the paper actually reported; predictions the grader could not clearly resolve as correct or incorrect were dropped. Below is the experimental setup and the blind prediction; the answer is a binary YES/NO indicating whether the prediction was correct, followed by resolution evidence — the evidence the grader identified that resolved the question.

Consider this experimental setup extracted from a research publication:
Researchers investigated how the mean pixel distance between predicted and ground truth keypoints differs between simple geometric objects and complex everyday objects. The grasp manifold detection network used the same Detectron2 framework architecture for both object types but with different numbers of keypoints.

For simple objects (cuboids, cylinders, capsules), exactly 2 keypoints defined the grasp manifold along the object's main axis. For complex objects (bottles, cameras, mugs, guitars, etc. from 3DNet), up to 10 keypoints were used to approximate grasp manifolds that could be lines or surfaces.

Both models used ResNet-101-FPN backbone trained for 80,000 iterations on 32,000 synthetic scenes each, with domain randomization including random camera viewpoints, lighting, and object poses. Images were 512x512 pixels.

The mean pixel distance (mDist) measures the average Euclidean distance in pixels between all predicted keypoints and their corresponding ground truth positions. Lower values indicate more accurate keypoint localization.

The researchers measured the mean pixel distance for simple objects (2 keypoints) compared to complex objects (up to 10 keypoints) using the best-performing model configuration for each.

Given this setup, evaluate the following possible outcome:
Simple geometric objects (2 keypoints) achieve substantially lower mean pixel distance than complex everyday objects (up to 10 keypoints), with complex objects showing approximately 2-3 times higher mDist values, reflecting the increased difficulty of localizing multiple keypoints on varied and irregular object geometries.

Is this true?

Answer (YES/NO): NO